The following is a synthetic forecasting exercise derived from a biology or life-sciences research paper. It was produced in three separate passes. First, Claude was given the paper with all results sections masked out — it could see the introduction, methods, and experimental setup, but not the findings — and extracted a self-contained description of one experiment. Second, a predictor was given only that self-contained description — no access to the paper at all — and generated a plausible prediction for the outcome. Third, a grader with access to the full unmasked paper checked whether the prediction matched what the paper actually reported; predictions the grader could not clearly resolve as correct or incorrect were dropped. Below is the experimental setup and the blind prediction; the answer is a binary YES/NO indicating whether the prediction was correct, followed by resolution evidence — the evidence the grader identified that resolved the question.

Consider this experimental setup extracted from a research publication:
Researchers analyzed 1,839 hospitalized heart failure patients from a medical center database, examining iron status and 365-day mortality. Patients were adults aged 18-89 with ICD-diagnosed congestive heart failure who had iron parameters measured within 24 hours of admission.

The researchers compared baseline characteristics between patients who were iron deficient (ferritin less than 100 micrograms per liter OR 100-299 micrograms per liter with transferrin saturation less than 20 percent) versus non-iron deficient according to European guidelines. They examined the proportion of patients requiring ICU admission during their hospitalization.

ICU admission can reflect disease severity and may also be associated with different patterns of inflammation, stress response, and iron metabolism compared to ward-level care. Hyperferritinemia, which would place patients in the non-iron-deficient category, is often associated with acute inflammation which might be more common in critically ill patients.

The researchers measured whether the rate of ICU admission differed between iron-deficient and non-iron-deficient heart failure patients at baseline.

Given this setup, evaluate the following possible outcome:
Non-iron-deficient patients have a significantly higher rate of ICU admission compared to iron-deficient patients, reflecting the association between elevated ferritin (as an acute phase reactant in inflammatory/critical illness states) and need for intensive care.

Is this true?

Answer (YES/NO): YES